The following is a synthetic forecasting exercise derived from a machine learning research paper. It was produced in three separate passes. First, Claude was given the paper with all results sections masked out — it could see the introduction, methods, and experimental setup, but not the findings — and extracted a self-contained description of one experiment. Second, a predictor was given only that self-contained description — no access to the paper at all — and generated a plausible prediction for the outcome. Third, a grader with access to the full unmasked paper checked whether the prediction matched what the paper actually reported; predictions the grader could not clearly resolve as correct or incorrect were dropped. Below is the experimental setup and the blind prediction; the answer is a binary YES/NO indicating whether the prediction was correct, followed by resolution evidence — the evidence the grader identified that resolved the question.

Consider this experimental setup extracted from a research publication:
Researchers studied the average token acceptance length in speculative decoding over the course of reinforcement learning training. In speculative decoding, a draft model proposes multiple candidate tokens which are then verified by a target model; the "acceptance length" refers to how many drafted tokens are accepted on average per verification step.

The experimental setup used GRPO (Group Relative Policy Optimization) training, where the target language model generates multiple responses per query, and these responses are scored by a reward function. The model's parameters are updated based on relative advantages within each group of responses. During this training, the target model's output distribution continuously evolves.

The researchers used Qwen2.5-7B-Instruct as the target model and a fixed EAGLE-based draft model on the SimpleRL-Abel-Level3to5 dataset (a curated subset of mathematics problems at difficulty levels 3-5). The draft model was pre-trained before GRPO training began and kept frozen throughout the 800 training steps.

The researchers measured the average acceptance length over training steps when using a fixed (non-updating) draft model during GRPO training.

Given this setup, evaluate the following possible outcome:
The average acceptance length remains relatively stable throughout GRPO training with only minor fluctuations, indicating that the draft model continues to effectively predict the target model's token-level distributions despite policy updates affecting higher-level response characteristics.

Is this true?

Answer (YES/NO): NO